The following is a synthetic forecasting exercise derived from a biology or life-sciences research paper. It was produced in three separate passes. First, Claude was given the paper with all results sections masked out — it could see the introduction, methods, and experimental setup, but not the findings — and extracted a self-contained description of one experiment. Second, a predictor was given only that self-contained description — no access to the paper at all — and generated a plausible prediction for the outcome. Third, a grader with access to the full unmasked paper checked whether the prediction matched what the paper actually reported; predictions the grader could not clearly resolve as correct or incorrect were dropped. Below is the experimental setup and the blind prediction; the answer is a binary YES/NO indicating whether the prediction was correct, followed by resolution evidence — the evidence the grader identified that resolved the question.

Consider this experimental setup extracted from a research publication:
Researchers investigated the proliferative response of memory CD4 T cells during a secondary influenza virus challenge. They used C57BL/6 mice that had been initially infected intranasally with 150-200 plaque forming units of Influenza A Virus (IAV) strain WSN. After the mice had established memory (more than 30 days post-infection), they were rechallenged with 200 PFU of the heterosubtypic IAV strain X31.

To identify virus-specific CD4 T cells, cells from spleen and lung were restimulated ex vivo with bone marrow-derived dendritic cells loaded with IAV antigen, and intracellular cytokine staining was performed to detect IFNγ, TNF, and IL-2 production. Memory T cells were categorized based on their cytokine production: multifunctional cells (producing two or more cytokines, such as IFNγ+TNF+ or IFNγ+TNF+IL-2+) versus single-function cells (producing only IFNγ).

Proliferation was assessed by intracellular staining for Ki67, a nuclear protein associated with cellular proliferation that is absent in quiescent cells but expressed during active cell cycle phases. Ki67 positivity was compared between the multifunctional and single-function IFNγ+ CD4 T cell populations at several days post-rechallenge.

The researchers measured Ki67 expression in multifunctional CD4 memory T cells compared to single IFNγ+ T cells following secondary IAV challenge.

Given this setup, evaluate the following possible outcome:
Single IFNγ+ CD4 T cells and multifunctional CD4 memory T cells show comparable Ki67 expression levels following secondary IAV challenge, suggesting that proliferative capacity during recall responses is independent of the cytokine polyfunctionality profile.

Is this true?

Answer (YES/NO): NO